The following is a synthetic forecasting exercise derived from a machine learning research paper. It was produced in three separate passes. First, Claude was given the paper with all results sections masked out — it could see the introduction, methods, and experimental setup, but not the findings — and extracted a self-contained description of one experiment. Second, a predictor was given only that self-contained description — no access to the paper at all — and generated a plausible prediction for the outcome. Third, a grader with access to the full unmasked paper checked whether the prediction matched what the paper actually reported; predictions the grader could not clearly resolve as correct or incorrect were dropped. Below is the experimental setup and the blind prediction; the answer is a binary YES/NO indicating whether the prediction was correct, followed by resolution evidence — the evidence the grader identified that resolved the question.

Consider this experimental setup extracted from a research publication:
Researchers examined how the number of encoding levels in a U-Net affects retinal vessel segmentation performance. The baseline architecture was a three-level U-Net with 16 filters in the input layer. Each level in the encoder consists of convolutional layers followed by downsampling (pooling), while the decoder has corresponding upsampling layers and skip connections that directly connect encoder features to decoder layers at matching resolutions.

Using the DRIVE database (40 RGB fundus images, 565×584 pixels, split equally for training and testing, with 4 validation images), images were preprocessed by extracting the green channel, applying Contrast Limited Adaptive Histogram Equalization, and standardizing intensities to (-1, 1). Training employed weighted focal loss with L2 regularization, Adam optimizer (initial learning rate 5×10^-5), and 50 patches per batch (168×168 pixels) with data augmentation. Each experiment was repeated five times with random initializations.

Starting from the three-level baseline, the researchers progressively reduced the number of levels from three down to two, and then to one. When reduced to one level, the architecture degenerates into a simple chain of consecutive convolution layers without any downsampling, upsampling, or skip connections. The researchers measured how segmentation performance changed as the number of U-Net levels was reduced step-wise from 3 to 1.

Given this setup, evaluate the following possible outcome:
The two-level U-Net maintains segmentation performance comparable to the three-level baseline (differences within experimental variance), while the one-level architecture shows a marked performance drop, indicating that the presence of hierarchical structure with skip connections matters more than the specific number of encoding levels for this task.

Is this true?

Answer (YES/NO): NO